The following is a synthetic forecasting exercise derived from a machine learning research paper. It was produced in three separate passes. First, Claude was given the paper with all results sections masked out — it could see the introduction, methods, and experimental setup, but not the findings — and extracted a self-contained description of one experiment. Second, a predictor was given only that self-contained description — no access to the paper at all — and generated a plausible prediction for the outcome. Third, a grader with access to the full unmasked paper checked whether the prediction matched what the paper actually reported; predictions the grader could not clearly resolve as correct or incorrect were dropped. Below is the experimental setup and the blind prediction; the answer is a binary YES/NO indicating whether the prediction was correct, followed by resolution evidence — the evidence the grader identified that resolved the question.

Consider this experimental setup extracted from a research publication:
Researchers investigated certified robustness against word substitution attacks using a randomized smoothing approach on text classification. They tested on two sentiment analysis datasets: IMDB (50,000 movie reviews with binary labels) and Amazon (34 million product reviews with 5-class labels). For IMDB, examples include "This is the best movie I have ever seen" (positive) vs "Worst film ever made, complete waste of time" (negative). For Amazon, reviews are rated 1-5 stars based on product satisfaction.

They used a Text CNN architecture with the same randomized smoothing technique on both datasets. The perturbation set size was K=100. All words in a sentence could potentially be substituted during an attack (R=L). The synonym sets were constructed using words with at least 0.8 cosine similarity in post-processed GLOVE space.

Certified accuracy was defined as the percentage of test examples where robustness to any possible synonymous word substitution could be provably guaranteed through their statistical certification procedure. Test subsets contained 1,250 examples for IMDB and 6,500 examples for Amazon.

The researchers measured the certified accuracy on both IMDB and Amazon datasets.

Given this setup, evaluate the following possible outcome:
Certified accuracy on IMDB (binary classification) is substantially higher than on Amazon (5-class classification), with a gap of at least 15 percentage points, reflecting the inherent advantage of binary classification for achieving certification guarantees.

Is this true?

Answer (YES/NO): YES